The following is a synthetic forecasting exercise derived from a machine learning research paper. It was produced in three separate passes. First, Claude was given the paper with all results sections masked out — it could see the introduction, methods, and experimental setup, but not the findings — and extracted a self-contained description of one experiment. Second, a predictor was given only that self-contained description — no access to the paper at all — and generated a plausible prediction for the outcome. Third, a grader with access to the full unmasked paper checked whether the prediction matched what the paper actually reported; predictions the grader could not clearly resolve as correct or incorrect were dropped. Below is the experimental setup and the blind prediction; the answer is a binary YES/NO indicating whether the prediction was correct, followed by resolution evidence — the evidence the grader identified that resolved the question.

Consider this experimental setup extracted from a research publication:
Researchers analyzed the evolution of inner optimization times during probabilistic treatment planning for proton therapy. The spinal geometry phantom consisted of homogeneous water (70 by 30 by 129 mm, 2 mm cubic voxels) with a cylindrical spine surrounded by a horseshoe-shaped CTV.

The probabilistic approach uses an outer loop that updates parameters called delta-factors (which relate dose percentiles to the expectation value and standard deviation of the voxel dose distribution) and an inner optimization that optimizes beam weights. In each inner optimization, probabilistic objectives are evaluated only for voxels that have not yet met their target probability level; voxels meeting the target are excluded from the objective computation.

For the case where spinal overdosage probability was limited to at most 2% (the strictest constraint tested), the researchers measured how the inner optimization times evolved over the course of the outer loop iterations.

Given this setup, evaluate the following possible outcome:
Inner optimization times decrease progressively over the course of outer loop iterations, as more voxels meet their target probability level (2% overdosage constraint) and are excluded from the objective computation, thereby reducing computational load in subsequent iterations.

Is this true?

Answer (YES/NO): YES